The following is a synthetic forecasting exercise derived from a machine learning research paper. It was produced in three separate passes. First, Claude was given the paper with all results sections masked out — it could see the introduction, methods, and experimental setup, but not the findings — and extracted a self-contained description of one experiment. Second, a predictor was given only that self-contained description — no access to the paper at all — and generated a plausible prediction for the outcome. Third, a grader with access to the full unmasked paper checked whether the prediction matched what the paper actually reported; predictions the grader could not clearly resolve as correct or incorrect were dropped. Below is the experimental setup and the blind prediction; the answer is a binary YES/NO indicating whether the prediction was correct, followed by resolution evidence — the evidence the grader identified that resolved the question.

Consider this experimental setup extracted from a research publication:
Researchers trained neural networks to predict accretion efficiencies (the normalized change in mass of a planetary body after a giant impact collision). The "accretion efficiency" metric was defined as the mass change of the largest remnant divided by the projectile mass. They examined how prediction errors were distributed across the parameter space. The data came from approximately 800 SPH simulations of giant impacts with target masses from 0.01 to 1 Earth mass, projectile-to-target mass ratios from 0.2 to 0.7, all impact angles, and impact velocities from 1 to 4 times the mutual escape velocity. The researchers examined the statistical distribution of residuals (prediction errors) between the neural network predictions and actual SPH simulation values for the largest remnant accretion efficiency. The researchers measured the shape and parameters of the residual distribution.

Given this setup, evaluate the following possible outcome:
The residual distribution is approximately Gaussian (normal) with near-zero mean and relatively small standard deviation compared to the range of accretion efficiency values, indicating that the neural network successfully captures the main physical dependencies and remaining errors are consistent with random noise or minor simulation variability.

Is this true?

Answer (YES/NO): YES